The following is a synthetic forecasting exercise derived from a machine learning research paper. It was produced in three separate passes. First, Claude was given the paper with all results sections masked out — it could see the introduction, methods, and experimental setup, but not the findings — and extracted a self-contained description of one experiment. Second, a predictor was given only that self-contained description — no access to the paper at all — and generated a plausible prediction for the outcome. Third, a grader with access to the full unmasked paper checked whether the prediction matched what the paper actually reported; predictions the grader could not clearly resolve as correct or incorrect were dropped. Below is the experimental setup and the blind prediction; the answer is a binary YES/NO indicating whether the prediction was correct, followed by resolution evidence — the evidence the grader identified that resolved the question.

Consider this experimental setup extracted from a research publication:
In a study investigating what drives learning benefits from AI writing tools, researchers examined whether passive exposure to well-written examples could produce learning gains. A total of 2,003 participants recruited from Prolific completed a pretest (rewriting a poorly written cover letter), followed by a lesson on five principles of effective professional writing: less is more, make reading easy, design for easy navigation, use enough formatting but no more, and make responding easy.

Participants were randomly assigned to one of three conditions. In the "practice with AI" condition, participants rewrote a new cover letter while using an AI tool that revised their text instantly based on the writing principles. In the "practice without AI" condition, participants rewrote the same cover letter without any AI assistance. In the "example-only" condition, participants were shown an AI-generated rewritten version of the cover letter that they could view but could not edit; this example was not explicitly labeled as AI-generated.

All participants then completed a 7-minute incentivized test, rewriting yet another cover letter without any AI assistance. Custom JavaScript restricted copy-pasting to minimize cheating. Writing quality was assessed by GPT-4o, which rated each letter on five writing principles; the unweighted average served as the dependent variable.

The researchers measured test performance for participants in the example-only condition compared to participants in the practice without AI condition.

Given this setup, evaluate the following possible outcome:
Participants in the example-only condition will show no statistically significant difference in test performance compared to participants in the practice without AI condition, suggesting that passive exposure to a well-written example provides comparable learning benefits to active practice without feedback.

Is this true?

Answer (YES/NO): NO